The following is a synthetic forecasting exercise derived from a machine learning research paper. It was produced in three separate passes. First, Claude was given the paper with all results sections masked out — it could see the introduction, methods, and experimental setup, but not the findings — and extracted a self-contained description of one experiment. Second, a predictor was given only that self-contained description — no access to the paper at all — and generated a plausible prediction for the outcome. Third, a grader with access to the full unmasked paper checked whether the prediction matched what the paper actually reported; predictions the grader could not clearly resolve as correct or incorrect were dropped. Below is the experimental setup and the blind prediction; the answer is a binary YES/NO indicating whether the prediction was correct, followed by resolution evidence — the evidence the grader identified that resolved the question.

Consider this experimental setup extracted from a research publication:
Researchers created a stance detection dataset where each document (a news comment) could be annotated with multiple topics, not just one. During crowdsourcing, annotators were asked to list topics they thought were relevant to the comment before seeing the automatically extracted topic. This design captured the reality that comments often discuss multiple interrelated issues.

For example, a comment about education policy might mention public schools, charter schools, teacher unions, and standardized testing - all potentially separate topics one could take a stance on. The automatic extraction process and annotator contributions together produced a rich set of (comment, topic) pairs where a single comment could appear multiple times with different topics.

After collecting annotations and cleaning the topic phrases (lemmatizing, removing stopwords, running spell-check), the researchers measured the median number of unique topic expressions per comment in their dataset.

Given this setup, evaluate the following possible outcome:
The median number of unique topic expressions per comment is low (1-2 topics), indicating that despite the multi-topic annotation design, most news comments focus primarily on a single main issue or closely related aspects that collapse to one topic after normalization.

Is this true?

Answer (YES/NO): NO